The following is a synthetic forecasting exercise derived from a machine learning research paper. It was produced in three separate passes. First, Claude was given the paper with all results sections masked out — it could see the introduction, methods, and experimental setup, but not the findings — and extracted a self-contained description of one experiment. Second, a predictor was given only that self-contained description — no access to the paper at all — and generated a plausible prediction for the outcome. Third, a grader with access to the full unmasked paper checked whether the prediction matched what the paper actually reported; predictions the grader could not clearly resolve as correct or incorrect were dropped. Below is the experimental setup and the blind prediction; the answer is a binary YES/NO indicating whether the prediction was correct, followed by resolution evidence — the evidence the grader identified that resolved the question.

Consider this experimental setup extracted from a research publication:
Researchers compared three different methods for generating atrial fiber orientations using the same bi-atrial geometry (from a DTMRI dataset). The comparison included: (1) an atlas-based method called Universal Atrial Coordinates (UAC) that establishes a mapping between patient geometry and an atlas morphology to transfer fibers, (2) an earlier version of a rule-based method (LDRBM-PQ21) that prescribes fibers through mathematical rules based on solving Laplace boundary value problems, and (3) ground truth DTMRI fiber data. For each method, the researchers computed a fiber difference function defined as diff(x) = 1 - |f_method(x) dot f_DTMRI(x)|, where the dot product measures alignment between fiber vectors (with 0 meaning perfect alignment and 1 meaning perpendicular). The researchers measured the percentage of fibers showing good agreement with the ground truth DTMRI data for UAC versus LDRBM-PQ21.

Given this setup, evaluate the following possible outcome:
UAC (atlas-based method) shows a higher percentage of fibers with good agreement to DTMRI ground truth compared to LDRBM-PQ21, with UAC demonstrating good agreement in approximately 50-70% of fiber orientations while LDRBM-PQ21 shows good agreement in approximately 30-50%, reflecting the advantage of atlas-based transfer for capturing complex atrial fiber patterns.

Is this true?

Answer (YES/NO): NO